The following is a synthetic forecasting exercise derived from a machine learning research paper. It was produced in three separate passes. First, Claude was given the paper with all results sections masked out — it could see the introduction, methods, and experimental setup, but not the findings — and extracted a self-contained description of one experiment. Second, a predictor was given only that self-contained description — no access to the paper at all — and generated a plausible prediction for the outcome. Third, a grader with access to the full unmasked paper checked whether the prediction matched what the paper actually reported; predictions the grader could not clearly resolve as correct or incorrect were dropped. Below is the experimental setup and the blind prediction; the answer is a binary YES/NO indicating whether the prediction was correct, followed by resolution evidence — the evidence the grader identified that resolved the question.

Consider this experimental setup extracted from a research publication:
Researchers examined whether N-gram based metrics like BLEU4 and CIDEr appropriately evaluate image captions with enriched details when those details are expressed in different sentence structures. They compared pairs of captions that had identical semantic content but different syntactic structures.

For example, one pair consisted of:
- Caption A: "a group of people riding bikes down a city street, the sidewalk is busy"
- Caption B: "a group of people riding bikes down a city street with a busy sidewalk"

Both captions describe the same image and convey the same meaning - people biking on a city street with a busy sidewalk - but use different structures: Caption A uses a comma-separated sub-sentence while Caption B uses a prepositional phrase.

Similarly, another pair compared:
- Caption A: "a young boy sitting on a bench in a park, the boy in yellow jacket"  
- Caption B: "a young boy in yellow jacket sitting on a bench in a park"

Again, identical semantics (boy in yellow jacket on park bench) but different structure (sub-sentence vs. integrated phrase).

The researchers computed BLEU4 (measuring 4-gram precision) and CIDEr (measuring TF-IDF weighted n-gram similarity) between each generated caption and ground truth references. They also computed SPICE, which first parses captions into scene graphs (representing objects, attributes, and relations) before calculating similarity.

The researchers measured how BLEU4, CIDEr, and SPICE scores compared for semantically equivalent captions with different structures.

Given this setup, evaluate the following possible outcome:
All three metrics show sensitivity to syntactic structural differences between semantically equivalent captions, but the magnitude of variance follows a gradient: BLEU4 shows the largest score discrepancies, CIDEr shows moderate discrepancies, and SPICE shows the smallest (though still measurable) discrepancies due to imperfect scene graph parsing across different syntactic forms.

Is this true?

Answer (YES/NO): NO